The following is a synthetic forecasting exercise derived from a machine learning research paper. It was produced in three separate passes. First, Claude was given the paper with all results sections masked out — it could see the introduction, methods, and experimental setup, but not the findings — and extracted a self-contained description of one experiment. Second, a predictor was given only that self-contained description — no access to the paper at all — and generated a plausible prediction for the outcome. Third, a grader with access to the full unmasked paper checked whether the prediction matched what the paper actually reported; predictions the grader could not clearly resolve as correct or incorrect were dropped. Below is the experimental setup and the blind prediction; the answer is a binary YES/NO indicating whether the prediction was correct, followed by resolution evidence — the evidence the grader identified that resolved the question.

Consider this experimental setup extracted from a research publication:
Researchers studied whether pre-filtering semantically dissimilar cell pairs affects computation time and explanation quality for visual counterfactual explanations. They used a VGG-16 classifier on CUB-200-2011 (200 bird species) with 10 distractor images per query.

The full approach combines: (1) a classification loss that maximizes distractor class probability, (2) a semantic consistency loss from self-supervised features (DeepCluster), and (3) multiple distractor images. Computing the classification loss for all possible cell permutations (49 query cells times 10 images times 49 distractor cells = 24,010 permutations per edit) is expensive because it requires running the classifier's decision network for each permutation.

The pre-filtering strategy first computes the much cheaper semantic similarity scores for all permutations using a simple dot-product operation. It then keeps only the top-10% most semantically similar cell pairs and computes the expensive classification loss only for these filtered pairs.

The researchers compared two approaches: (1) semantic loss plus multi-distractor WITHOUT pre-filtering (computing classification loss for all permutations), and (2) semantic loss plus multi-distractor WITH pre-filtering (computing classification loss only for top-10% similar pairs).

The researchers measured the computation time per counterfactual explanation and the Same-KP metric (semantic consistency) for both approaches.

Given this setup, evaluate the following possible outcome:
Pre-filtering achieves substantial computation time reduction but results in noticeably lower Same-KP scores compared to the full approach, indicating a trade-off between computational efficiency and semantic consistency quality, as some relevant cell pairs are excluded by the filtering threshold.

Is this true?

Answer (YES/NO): NO